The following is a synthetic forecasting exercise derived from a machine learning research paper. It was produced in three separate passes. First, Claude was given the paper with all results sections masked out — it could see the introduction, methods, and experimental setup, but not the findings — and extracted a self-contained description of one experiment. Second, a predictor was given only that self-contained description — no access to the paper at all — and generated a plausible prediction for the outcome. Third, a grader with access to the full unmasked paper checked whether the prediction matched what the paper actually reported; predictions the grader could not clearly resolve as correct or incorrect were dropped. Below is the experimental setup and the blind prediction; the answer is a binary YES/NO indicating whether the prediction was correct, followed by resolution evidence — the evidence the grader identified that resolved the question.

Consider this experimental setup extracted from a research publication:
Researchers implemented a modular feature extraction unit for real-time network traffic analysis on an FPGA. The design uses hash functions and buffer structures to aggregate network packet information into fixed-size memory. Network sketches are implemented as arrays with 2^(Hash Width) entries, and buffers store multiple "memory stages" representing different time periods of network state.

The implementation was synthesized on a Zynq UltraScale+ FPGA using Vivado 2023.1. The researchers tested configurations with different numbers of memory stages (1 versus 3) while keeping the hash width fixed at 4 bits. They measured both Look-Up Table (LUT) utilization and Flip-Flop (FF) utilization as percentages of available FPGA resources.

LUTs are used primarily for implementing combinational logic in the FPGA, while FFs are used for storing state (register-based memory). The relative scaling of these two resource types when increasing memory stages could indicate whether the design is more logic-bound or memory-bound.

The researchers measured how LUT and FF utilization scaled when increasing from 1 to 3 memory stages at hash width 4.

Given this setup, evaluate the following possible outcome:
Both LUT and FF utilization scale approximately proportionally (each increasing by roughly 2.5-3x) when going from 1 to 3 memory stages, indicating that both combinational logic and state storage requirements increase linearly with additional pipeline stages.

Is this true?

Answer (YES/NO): NO